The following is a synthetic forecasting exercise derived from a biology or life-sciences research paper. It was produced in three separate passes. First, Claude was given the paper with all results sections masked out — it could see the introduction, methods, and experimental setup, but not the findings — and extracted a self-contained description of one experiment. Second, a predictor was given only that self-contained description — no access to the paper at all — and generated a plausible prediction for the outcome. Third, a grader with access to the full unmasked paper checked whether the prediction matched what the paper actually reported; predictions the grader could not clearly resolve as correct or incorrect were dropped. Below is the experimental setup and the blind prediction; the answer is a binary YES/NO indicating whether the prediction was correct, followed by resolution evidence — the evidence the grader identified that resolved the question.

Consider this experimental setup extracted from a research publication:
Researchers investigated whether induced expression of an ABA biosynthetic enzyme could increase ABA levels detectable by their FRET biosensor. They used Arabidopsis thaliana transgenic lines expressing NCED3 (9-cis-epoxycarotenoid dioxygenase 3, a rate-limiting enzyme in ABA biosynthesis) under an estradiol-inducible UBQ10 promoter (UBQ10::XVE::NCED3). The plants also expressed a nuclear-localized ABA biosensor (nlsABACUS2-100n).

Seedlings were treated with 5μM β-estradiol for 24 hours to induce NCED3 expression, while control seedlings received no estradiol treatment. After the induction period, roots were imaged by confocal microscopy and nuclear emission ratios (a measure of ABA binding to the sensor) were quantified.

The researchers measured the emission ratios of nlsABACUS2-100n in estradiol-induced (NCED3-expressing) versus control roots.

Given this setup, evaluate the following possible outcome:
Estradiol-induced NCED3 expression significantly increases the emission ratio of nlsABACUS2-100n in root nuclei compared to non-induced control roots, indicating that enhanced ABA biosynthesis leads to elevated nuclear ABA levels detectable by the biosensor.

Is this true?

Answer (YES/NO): NO